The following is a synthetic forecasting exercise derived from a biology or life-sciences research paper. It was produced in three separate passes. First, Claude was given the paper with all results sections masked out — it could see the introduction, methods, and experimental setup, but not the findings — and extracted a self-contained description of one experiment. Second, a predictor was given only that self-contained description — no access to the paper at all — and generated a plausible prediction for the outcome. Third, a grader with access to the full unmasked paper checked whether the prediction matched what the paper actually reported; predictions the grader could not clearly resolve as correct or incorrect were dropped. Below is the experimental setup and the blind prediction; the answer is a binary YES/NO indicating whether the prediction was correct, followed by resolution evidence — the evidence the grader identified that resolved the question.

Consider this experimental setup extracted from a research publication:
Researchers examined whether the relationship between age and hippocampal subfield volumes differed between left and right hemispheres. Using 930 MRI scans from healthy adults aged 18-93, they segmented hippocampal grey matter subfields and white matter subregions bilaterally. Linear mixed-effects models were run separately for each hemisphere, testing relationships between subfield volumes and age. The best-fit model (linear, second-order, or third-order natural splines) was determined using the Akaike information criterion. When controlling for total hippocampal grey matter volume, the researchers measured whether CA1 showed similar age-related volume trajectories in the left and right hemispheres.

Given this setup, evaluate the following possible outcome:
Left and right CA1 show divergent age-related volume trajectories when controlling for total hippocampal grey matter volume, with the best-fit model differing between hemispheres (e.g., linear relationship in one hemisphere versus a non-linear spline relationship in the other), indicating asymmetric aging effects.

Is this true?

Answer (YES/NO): NO